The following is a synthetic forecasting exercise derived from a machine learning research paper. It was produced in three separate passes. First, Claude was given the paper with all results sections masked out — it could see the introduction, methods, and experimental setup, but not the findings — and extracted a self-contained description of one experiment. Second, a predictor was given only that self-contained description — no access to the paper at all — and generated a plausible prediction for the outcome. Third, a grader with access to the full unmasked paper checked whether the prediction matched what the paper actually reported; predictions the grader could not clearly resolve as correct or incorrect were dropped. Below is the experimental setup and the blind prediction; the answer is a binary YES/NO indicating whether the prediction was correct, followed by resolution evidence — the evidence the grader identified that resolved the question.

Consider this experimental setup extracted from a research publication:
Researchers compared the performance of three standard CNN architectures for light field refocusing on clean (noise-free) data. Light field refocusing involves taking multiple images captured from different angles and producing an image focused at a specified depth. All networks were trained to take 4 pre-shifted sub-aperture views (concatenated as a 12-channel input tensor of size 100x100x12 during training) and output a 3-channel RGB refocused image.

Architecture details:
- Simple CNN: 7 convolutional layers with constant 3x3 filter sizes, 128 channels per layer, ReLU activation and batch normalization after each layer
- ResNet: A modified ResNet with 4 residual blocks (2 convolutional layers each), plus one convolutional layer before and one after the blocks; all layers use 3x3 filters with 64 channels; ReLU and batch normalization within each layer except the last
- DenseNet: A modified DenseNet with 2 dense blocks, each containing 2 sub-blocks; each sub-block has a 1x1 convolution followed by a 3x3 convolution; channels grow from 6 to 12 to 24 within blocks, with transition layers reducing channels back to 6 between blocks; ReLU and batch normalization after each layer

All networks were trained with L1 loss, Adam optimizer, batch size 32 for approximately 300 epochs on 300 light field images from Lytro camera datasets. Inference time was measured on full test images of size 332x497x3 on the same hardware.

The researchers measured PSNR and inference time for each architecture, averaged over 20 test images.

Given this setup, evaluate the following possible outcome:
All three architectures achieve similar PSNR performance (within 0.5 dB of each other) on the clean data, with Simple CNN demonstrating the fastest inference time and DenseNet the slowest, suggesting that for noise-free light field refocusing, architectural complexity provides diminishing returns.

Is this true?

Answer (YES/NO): NO